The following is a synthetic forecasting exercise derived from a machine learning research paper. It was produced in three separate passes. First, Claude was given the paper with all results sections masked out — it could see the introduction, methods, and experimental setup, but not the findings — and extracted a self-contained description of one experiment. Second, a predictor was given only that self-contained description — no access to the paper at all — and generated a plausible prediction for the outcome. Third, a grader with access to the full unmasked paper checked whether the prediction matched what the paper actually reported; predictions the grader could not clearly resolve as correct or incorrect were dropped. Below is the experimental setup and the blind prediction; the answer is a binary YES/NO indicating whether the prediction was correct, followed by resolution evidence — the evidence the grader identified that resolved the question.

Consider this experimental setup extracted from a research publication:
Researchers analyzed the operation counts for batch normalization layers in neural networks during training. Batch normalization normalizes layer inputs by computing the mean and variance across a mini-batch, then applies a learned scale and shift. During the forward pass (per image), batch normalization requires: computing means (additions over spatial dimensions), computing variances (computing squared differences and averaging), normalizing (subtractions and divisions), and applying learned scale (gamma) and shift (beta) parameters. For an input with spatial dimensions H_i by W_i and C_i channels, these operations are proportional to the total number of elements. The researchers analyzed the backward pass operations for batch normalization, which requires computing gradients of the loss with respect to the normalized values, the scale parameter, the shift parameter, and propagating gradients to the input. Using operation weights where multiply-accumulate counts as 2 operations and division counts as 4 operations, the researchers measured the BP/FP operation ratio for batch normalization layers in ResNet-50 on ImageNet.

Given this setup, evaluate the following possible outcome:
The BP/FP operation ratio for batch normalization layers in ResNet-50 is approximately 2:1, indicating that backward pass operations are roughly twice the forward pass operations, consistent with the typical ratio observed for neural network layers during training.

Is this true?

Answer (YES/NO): NO